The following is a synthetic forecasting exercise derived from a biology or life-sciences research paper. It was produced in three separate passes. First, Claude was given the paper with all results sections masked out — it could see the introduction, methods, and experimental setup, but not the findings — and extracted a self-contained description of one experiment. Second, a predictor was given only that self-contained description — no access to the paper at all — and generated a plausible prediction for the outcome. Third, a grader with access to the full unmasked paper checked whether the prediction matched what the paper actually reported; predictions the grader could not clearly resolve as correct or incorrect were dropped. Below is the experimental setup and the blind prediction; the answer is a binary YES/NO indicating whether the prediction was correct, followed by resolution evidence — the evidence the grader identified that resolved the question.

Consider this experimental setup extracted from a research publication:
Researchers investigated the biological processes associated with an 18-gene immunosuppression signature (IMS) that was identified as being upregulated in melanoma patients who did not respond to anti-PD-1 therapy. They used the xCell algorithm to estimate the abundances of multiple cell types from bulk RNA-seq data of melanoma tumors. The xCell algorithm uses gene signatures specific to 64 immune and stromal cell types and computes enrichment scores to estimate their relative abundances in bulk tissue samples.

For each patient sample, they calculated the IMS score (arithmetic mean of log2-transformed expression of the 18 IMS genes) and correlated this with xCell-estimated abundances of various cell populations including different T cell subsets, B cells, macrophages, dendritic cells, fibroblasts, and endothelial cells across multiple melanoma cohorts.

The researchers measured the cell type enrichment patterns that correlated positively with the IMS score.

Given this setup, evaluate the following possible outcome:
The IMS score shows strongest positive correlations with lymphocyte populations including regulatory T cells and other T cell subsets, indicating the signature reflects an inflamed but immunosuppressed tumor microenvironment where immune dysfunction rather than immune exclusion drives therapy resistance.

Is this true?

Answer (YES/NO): NO